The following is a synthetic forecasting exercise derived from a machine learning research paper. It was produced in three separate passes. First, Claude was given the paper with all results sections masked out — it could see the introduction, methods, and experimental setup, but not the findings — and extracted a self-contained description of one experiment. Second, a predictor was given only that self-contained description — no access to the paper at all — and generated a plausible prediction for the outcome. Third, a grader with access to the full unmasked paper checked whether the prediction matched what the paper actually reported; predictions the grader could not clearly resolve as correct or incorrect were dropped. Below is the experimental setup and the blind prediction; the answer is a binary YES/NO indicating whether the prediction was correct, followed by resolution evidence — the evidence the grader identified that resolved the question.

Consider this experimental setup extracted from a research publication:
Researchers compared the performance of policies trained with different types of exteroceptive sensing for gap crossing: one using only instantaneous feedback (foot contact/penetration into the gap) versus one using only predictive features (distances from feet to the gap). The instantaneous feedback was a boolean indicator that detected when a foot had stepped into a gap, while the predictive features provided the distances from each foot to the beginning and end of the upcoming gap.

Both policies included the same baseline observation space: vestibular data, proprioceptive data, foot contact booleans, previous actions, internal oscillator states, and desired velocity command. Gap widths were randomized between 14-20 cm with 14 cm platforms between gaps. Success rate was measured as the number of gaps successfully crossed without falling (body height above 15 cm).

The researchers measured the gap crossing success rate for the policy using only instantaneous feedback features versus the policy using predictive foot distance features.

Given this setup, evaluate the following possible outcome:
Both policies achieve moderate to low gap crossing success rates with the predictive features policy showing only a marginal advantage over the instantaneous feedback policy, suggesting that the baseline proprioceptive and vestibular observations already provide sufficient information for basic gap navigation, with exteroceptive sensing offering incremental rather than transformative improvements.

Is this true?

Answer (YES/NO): NO